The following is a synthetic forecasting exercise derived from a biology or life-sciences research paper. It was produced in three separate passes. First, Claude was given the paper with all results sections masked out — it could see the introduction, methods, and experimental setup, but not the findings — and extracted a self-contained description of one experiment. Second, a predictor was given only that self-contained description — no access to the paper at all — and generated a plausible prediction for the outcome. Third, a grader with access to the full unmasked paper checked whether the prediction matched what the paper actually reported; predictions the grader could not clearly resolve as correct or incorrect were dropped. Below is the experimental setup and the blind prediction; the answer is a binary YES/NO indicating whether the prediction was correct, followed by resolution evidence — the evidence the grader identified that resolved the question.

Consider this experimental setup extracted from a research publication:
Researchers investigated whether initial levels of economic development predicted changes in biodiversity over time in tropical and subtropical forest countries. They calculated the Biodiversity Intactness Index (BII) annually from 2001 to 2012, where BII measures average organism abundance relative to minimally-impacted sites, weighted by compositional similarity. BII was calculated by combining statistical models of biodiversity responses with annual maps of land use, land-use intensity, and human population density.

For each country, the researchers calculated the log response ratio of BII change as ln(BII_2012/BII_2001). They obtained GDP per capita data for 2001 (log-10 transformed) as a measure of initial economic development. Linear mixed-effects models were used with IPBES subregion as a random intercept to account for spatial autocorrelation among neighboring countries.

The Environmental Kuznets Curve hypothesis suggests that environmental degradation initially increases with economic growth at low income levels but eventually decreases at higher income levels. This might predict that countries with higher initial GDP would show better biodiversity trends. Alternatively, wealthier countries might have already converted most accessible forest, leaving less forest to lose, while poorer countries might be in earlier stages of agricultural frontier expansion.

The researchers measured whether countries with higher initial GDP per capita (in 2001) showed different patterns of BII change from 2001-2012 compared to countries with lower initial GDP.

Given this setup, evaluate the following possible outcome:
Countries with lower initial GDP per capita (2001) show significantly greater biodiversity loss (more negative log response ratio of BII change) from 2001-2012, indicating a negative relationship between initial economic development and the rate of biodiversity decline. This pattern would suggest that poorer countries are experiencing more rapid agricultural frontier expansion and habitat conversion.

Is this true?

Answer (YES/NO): NO